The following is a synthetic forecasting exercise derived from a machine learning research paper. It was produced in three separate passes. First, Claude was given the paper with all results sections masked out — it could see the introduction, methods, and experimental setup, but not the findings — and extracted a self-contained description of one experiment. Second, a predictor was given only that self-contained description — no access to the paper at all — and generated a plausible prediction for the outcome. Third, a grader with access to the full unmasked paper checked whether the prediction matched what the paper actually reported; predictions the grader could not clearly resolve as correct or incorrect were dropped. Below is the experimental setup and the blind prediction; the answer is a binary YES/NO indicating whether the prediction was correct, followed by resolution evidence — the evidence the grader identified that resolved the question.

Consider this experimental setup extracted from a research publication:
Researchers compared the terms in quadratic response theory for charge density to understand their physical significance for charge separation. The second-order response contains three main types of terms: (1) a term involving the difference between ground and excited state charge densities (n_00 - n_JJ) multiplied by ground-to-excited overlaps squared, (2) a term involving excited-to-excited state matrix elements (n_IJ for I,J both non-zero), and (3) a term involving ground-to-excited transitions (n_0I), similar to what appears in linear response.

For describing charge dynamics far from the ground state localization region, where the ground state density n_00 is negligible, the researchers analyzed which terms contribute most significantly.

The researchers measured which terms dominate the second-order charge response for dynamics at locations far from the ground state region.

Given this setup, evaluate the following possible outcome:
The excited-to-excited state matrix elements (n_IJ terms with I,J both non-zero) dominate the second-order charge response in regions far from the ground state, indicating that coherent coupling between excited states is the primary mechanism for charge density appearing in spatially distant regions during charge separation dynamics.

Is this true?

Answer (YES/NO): NO